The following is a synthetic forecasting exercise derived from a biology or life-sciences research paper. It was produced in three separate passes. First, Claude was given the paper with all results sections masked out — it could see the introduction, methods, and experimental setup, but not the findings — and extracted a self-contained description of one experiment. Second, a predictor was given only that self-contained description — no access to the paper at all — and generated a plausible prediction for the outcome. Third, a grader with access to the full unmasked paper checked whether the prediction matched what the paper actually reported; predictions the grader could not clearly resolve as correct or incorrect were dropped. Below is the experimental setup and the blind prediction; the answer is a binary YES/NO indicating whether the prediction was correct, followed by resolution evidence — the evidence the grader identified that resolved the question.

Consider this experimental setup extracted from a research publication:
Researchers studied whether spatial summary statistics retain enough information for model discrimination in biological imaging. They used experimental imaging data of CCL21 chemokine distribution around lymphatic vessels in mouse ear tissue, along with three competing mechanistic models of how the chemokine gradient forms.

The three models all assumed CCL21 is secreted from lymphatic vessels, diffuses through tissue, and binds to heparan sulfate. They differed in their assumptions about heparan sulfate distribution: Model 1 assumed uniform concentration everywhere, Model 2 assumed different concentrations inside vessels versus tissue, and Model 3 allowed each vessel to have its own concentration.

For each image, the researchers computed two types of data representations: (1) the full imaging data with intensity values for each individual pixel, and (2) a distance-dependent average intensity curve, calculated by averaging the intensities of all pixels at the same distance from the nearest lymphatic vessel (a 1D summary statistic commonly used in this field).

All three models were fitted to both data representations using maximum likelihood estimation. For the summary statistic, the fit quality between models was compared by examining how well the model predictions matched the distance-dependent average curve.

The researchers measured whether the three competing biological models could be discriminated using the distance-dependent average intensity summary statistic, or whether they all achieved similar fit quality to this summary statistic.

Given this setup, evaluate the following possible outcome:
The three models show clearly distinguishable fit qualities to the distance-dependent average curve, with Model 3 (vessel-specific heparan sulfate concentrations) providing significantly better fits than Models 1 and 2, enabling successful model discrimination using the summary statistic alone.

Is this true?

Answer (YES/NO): NO